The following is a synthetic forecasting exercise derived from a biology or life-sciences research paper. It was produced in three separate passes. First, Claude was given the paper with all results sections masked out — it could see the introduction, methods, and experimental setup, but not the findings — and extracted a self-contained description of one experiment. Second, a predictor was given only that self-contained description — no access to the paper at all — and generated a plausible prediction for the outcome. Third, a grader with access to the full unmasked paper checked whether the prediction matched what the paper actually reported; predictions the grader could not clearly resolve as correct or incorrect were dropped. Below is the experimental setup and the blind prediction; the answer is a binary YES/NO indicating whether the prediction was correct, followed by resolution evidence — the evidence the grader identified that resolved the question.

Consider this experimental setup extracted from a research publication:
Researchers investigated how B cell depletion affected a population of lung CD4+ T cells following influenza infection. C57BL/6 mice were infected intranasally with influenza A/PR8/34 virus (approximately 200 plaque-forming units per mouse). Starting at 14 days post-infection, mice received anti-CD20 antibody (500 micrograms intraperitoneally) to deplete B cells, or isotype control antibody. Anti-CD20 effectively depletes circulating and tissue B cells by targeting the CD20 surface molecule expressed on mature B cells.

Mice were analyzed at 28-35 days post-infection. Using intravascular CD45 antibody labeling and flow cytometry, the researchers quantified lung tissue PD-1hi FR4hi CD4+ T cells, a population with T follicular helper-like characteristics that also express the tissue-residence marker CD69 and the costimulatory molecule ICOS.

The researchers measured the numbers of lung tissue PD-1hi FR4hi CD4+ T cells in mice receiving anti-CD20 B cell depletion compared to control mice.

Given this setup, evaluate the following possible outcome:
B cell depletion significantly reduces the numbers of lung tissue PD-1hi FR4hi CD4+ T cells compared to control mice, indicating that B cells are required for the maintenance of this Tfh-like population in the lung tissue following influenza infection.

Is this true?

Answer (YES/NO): YES